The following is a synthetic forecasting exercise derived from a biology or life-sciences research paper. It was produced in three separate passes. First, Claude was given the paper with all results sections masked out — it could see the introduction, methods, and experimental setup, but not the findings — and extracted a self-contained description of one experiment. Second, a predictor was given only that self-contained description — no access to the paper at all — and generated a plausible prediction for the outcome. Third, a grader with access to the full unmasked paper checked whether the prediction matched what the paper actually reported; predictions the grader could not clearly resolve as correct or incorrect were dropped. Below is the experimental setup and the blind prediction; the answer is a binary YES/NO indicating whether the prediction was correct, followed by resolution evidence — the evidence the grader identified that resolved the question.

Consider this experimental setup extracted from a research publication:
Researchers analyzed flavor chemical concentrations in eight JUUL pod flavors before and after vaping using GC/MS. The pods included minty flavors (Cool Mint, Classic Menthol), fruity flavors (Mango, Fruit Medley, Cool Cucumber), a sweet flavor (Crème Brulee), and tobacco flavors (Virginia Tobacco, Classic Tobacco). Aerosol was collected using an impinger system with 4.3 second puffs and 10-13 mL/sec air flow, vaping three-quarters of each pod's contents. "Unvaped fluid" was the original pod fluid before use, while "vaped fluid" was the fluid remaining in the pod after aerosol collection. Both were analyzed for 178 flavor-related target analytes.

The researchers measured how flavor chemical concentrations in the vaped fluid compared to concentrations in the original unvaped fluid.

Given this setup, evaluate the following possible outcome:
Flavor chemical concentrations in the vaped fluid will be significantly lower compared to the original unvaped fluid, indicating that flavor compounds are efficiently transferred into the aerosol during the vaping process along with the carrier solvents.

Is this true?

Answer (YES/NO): NO